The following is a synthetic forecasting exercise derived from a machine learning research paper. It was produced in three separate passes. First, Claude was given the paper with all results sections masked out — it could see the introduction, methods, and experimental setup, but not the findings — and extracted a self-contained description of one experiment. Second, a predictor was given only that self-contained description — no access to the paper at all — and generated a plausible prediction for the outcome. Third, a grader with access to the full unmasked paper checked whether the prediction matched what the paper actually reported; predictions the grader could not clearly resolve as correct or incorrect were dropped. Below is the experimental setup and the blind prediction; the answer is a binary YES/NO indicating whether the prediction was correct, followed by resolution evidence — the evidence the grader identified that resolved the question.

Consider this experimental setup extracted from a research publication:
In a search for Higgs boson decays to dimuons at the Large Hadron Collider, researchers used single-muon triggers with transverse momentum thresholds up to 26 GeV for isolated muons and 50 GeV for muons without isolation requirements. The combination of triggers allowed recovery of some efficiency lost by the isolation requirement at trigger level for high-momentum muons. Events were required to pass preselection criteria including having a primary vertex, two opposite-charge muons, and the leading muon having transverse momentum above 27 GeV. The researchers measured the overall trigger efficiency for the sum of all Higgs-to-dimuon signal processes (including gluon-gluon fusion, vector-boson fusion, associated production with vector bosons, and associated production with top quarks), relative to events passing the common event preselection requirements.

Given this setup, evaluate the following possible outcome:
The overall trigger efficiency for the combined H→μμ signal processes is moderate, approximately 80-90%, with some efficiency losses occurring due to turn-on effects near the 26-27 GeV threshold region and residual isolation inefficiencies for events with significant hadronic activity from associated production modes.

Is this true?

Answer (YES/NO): NO